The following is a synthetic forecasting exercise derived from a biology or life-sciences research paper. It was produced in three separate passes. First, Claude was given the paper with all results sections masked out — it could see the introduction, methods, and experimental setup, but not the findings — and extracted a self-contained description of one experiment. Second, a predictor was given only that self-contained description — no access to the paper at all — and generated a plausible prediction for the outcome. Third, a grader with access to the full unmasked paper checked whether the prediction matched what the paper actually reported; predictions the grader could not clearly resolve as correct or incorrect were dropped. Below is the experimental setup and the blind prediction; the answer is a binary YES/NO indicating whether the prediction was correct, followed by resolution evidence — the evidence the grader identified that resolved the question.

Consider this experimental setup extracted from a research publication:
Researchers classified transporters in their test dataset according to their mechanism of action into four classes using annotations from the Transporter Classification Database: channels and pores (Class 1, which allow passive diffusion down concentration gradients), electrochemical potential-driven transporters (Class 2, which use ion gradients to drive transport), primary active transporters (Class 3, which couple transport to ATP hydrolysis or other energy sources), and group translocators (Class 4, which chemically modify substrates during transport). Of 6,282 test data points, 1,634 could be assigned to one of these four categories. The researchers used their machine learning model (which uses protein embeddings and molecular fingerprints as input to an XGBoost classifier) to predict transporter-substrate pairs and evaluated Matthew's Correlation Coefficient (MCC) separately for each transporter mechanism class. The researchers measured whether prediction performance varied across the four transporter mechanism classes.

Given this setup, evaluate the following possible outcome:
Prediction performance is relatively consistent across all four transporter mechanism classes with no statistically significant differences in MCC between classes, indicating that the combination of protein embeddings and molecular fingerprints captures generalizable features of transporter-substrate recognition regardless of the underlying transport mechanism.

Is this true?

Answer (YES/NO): NO